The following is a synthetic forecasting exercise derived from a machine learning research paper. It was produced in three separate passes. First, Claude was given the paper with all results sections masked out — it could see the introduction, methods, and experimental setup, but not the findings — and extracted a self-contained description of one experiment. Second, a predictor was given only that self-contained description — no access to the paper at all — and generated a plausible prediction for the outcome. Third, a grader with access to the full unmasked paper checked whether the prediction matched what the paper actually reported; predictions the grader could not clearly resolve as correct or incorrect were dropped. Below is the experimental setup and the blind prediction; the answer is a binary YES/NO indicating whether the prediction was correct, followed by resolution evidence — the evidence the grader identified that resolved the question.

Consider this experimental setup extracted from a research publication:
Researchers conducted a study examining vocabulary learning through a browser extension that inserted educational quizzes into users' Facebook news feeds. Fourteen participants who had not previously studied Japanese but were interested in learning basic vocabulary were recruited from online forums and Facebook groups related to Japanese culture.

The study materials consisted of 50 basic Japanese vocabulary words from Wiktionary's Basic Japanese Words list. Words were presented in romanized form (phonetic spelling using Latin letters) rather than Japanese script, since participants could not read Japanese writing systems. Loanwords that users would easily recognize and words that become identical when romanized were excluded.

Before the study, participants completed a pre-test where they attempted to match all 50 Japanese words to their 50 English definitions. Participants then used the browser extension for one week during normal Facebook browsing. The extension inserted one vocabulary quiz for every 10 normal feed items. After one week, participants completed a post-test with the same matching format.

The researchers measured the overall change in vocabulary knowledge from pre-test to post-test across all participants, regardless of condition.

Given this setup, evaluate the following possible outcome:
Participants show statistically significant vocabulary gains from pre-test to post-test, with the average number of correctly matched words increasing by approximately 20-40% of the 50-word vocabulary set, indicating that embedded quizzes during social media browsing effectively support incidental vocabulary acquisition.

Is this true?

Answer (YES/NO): NO